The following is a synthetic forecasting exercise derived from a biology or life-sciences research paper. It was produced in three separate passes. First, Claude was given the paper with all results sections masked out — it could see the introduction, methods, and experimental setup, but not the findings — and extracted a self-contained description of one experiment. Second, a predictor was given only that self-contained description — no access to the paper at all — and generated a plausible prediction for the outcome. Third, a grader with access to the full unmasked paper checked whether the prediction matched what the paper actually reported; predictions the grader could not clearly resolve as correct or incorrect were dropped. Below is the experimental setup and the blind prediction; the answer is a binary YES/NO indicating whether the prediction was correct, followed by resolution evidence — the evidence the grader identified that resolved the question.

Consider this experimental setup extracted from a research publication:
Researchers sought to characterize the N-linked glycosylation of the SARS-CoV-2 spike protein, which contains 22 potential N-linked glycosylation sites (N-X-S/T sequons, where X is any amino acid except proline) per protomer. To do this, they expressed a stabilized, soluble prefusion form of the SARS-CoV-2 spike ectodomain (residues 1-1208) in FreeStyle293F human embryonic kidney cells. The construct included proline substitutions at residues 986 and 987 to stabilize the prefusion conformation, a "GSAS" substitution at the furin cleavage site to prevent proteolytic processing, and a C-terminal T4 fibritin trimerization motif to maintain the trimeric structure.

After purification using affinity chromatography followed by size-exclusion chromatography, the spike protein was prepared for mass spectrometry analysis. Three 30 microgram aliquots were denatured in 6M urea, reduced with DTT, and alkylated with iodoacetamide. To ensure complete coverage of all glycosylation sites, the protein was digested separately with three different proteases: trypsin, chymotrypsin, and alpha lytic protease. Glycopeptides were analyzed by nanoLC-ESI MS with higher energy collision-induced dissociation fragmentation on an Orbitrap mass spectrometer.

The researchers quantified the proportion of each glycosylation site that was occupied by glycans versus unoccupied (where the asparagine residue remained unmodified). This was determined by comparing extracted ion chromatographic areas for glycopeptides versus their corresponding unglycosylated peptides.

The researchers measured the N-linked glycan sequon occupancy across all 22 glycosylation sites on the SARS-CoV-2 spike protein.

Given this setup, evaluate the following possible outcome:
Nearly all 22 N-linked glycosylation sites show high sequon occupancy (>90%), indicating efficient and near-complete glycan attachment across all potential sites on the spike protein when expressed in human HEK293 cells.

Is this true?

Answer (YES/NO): YES